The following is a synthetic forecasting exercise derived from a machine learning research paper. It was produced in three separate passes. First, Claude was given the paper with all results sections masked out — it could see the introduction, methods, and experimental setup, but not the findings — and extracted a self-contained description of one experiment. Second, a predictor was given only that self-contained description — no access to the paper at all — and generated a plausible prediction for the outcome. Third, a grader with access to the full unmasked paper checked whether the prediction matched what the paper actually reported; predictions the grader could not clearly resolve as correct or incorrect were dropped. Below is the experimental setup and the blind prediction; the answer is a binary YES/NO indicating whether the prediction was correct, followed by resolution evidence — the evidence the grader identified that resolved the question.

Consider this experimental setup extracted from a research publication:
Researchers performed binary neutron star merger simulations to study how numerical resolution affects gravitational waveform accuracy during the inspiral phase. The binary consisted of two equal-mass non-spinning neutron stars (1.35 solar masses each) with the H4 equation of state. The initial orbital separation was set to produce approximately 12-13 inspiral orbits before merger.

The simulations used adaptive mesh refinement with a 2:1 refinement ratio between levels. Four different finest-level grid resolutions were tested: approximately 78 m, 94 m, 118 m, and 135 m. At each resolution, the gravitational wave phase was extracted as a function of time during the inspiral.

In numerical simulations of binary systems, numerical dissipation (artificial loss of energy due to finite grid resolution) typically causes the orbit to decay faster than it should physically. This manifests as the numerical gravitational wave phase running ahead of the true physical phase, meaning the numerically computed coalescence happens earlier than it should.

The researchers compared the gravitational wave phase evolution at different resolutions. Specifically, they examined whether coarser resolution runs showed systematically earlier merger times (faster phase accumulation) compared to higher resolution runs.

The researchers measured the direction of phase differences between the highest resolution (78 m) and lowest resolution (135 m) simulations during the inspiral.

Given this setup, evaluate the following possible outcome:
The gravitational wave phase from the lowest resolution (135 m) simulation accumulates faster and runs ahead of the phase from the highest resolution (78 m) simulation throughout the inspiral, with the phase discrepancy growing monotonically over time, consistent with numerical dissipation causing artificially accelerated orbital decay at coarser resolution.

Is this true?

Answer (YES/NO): YES